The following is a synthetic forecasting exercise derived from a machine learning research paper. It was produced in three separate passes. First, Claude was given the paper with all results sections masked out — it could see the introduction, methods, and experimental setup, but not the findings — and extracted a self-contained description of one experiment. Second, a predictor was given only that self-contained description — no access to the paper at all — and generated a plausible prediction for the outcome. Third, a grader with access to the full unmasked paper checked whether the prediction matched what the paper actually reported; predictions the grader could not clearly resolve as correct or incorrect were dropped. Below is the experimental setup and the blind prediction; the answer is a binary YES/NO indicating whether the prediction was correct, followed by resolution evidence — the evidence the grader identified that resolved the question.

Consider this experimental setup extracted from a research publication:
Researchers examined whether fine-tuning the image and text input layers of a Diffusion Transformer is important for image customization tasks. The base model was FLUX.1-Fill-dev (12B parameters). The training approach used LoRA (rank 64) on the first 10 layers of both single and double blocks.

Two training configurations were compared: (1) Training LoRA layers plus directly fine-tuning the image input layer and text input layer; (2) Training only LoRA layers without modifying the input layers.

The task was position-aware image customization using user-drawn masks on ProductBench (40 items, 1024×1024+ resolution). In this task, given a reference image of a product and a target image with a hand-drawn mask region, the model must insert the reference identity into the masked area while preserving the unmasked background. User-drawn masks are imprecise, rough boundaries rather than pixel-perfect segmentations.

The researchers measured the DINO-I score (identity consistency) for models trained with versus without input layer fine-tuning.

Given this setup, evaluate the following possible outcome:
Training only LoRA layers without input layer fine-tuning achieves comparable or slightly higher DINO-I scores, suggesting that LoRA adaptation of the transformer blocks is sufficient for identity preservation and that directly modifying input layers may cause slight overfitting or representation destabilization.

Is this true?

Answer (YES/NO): NO